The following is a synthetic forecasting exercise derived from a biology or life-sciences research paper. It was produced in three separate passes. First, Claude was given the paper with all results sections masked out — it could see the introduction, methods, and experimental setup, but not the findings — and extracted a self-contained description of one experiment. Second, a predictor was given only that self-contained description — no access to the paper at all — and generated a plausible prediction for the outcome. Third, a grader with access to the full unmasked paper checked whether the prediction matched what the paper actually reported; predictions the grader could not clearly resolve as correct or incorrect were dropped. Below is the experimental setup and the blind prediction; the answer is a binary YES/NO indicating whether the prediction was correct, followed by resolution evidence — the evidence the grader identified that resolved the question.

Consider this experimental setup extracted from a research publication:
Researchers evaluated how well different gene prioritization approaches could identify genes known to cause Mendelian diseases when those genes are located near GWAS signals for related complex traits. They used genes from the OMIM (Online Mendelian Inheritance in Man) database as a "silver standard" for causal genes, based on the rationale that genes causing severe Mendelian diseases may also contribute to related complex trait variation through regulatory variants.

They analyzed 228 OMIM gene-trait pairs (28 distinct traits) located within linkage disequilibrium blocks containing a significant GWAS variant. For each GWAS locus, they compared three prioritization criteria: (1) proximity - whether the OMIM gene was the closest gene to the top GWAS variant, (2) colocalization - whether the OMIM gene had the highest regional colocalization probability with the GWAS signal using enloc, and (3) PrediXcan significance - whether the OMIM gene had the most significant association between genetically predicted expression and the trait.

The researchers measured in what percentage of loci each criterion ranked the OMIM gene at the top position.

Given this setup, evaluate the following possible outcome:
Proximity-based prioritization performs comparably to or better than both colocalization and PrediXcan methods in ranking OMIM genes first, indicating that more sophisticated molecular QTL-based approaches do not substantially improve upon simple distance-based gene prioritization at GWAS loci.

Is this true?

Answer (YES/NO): YES